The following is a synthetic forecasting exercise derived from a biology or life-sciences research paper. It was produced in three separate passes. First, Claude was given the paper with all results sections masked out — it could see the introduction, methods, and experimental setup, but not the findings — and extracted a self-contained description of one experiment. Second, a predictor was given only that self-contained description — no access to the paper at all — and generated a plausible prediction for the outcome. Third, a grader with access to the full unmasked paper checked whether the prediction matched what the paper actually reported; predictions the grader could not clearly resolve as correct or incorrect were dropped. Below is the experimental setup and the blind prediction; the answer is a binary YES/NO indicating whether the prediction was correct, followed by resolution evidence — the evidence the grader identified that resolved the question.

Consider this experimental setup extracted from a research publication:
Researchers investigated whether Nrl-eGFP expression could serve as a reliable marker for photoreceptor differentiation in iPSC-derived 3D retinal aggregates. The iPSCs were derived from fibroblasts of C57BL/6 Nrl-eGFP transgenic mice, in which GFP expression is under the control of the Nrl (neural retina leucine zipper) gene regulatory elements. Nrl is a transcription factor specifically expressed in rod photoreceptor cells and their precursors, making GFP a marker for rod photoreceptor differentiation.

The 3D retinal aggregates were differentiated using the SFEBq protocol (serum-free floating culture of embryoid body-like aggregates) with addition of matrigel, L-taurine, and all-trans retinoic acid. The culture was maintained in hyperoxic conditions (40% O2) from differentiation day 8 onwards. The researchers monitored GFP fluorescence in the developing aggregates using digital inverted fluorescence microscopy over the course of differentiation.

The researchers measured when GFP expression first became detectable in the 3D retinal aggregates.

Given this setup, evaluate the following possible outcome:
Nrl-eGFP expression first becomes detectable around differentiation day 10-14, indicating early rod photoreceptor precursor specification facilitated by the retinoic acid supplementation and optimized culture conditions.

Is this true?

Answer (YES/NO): NO